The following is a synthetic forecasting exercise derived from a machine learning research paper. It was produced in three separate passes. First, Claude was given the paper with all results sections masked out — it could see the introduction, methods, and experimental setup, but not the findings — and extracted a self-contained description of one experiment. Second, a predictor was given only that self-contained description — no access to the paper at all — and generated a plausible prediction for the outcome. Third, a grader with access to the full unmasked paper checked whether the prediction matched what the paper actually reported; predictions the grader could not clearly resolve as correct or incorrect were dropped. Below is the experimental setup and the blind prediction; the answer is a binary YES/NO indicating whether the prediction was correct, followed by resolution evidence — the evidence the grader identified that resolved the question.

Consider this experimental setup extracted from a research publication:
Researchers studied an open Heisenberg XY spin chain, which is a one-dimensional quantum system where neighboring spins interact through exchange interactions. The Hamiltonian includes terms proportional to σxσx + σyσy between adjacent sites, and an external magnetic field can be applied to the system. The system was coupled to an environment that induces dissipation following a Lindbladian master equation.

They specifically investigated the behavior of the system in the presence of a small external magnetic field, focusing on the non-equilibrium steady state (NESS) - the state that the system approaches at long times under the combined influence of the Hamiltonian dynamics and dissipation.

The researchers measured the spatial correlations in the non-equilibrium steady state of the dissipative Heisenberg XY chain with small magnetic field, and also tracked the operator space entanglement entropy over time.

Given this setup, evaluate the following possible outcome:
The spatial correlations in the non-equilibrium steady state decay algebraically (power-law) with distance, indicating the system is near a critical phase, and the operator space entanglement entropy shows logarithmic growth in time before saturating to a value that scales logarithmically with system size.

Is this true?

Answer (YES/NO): NO